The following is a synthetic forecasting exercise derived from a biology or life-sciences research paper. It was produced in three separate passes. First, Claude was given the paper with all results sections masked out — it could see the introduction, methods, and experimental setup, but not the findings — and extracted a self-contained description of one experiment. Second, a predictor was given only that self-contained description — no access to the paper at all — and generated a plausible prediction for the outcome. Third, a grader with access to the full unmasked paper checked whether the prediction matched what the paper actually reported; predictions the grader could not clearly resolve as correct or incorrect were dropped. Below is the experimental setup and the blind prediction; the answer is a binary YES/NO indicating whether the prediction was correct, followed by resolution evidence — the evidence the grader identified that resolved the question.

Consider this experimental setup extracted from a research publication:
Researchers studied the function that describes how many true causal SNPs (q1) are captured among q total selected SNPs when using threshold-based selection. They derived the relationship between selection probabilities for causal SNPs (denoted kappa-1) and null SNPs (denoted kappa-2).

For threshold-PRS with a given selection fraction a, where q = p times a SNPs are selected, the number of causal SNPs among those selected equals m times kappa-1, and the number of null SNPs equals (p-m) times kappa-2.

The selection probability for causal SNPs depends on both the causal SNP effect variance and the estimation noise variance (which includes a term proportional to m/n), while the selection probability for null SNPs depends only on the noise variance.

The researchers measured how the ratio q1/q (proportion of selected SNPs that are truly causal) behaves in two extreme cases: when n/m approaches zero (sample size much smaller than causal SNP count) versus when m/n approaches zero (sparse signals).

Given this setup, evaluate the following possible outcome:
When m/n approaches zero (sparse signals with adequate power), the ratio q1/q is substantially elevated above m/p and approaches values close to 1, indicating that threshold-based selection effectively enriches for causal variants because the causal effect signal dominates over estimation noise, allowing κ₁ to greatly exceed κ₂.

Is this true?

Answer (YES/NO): YES